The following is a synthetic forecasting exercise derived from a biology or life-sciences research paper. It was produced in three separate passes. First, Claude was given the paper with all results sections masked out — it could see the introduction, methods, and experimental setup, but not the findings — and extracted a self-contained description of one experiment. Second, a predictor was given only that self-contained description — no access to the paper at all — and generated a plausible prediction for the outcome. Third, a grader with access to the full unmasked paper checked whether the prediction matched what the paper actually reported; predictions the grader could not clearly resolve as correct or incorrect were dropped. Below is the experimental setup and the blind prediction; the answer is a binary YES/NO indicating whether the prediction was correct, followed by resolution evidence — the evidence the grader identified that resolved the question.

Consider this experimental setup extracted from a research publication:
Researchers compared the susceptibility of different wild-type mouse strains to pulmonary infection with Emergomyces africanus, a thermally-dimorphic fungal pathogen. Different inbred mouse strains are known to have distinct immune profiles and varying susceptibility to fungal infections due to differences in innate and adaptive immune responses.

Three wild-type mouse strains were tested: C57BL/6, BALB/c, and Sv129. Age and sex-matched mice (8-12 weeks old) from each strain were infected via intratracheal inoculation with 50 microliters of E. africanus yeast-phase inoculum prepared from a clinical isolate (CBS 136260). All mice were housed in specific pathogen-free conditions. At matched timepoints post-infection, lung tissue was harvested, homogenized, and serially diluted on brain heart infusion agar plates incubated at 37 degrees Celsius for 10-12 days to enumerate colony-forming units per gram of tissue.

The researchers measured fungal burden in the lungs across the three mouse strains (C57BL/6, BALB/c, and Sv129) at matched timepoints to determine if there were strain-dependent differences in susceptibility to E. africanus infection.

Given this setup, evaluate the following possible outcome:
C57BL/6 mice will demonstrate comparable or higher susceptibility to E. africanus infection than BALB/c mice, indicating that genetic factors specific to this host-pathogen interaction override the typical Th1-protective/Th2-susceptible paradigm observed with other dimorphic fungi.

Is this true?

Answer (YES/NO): NO